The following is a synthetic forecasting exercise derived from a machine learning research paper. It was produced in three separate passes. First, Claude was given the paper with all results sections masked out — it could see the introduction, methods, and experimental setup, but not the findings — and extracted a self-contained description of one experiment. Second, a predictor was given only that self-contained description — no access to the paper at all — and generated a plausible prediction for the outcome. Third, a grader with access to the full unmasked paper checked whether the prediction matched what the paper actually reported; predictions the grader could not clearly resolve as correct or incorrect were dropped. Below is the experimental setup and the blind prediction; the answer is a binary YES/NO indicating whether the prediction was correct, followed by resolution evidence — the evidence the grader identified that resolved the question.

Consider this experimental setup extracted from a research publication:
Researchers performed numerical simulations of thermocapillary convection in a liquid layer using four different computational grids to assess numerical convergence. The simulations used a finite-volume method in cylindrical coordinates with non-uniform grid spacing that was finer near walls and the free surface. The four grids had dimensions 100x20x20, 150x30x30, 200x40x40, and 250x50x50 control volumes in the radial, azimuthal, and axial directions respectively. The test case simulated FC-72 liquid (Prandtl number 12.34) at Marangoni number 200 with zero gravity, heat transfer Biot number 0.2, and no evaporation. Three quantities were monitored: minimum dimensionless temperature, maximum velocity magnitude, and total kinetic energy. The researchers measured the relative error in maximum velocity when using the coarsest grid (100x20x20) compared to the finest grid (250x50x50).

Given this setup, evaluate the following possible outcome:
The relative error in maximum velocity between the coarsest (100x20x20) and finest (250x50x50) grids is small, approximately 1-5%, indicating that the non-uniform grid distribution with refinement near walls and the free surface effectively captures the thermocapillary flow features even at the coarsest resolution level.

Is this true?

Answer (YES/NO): NO